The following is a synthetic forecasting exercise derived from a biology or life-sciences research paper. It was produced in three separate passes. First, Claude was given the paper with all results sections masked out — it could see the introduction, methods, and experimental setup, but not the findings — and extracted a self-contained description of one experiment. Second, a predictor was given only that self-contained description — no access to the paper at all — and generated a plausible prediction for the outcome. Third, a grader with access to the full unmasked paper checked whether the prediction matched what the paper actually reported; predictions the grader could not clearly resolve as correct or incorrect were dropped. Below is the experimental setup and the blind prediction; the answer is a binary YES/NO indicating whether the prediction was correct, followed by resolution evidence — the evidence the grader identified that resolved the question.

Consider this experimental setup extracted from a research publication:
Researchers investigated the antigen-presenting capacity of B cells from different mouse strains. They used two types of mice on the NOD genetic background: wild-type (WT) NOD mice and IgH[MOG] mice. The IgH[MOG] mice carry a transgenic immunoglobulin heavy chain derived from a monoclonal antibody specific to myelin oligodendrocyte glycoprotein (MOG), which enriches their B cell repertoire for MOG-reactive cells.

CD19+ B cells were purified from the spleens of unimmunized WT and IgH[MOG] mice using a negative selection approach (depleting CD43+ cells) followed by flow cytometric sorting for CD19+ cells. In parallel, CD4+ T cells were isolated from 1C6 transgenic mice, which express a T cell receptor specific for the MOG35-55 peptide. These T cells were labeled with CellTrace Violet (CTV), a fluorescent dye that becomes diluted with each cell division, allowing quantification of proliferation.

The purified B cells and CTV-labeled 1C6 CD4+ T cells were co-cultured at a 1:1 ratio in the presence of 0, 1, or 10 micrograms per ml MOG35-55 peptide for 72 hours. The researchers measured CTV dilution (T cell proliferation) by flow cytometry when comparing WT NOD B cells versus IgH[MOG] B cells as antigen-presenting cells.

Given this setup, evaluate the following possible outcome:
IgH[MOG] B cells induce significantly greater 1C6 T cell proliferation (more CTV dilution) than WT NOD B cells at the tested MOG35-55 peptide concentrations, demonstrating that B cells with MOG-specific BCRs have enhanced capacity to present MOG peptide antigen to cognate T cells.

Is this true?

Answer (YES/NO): NO